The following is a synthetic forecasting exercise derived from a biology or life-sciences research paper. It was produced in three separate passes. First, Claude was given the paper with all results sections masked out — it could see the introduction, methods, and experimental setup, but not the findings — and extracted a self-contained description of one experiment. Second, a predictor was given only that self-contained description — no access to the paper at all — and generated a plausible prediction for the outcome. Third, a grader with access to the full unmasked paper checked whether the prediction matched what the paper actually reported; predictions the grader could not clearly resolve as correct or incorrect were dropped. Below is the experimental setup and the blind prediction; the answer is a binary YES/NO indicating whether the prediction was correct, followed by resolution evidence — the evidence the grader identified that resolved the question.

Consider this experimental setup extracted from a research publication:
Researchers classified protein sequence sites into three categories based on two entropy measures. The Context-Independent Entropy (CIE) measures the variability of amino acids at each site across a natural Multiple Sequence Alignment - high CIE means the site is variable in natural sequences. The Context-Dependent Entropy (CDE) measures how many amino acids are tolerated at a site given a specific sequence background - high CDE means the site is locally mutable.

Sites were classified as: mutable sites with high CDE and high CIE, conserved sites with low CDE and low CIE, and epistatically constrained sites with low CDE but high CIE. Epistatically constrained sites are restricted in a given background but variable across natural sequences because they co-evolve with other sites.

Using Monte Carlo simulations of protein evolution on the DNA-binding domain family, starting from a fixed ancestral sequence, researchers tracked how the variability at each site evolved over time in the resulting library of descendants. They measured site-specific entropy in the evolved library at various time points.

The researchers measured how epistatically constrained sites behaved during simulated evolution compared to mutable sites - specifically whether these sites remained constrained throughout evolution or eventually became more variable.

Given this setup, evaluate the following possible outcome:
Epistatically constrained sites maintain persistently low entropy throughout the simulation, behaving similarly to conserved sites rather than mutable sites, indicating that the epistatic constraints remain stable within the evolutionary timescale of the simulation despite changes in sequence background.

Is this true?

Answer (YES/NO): NO